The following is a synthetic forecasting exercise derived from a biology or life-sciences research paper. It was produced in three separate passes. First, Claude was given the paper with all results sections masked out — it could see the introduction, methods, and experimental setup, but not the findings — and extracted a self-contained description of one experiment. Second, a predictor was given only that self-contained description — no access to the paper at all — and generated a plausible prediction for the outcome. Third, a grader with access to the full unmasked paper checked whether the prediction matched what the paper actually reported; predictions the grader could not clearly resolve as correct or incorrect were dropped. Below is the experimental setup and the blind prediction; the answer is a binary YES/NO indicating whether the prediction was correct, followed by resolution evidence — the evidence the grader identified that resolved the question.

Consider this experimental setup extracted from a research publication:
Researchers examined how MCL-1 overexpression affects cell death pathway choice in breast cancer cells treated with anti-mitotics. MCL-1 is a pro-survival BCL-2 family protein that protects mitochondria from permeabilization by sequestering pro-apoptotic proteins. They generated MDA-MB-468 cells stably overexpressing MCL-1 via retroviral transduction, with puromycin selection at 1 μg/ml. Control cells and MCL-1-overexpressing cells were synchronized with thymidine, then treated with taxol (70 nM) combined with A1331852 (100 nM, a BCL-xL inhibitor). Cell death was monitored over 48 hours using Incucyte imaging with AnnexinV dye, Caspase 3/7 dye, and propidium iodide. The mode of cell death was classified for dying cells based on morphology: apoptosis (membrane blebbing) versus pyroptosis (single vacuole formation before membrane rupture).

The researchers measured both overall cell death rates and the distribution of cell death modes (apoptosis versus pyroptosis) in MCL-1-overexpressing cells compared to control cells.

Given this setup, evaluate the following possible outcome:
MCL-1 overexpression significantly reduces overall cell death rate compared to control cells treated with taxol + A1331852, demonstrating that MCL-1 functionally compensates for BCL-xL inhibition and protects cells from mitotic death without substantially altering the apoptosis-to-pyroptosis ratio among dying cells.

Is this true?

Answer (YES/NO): NO